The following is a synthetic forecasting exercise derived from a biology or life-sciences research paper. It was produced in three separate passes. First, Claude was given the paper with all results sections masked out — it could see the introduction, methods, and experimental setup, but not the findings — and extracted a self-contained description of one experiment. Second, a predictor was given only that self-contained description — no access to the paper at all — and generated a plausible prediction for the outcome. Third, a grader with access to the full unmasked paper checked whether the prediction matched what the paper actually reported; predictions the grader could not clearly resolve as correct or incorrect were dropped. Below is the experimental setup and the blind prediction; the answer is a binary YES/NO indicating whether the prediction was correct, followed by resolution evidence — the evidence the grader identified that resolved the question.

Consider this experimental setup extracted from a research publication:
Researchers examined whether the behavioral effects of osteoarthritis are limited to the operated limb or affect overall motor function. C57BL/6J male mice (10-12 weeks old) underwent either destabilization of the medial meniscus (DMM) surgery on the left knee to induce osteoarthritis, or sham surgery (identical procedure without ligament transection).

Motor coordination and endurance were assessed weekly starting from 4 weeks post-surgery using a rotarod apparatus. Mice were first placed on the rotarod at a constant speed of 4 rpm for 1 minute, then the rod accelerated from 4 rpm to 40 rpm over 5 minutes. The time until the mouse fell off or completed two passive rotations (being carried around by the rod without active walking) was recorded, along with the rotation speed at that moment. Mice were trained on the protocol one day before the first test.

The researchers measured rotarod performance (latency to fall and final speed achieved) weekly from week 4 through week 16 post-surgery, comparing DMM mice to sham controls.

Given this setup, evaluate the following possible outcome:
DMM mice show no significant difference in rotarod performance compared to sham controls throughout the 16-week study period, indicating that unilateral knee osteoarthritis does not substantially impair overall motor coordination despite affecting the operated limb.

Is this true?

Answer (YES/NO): NO